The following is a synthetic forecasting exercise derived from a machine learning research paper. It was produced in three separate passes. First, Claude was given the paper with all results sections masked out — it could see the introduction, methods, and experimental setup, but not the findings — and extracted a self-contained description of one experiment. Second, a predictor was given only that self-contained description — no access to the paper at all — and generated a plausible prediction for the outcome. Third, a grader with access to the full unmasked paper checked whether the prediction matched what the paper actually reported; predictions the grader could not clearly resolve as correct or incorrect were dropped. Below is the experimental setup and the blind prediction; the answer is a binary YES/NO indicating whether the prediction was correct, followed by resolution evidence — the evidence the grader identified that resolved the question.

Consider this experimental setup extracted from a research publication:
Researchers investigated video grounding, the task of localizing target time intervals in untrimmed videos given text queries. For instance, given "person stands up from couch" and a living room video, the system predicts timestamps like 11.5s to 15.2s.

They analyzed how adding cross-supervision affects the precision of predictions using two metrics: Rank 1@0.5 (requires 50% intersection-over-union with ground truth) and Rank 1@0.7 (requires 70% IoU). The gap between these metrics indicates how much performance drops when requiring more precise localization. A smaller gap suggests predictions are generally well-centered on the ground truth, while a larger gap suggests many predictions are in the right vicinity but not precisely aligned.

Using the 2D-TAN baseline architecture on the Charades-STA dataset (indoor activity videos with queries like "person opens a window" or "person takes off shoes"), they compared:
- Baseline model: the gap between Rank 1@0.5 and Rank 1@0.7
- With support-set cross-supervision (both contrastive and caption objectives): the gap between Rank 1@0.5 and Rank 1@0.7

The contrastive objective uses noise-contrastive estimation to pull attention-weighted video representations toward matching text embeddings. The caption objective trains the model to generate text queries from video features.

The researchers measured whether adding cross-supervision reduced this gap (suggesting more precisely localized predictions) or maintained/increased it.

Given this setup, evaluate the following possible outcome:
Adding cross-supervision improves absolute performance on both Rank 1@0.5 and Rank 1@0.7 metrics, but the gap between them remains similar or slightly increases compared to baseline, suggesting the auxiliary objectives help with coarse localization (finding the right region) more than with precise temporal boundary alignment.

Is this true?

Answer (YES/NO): YES